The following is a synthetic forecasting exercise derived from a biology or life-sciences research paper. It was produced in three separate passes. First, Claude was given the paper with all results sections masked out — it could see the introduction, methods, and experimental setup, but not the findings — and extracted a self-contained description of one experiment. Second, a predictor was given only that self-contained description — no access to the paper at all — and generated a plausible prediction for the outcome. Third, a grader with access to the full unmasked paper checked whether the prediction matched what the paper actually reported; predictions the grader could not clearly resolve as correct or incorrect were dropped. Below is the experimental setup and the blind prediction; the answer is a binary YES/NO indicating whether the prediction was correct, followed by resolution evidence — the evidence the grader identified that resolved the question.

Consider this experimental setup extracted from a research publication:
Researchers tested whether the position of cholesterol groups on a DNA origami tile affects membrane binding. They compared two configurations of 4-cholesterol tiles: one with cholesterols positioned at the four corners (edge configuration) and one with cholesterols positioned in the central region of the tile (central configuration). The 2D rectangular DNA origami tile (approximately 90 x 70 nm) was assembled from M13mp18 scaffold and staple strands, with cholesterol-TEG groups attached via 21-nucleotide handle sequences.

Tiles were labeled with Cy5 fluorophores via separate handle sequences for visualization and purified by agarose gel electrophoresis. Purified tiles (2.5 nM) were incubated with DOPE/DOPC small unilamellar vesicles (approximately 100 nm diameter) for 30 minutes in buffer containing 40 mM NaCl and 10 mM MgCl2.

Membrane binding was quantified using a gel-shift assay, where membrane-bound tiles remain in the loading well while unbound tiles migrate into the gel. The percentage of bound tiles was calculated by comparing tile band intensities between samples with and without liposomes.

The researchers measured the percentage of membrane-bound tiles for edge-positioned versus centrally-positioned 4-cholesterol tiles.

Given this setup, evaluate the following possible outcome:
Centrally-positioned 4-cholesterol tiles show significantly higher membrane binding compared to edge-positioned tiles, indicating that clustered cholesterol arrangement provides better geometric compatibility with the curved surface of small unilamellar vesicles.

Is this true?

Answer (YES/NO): NO